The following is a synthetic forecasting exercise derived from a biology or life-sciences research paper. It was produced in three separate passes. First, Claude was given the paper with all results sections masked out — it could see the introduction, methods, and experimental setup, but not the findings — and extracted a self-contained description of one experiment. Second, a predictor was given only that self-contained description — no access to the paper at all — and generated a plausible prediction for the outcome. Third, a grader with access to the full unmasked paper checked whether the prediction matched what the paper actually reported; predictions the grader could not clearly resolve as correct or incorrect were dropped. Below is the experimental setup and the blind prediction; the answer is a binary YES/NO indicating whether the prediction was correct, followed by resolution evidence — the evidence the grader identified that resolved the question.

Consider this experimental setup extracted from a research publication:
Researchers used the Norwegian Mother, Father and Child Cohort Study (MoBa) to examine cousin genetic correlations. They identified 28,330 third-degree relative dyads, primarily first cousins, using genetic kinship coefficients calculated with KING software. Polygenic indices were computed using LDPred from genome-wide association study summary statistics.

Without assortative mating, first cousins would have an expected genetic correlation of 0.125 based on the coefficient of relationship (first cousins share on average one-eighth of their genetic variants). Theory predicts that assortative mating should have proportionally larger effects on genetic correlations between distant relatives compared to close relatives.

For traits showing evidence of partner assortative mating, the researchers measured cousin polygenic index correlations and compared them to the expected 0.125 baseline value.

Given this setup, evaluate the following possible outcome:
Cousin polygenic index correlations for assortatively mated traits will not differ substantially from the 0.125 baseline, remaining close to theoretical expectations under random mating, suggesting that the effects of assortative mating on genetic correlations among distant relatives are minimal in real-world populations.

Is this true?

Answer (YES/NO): NO